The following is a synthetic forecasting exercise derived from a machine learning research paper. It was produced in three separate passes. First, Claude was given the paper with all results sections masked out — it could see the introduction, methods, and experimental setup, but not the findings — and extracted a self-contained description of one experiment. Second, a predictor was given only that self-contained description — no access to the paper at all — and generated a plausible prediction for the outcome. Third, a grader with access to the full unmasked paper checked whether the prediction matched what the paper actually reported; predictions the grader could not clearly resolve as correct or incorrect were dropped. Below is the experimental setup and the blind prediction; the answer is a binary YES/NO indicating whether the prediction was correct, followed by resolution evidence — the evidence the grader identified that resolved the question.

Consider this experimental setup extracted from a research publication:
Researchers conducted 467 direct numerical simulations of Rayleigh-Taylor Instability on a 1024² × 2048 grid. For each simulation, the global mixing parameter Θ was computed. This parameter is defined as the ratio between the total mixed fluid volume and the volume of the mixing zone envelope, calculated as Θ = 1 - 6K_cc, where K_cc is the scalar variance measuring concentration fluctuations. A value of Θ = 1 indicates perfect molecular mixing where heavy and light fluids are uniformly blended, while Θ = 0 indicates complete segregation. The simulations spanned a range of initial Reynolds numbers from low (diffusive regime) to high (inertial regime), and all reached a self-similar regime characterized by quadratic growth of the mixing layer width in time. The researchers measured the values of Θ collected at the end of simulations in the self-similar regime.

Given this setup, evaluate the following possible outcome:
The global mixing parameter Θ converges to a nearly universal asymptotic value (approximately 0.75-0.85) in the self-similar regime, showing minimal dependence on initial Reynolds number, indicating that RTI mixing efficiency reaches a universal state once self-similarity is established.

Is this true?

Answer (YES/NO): YES